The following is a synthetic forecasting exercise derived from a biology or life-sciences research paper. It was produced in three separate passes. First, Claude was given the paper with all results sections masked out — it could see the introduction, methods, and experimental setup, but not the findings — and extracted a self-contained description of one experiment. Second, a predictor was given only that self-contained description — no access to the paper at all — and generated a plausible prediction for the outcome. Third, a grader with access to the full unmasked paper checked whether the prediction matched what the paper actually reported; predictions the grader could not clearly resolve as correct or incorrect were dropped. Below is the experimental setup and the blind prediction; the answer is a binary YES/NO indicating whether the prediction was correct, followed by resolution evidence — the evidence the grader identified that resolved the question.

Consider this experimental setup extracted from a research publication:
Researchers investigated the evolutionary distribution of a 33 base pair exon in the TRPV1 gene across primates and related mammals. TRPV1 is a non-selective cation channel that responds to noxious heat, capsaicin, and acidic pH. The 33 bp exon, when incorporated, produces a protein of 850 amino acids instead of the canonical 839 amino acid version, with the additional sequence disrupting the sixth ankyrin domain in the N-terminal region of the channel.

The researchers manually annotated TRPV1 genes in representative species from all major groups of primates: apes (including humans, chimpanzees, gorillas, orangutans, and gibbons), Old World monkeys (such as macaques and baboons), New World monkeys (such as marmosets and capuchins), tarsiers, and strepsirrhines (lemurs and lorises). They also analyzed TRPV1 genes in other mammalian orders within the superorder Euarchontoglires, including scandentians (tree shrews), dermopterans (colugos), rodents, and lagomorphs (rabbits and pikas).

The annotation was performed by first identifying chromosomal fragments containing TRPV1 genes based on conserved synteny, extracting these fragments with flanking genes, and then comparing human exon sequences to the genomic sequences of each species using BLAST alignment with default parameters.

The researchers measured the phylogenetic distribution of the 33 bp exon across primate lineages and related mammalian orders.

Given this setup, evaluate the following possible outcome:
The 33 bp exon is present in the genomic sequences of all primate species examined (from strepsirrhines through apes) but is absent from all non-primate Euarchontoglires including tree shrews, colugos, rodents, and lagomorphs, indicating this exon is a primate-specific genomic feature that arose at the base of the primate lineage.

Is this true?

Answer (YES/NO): NO